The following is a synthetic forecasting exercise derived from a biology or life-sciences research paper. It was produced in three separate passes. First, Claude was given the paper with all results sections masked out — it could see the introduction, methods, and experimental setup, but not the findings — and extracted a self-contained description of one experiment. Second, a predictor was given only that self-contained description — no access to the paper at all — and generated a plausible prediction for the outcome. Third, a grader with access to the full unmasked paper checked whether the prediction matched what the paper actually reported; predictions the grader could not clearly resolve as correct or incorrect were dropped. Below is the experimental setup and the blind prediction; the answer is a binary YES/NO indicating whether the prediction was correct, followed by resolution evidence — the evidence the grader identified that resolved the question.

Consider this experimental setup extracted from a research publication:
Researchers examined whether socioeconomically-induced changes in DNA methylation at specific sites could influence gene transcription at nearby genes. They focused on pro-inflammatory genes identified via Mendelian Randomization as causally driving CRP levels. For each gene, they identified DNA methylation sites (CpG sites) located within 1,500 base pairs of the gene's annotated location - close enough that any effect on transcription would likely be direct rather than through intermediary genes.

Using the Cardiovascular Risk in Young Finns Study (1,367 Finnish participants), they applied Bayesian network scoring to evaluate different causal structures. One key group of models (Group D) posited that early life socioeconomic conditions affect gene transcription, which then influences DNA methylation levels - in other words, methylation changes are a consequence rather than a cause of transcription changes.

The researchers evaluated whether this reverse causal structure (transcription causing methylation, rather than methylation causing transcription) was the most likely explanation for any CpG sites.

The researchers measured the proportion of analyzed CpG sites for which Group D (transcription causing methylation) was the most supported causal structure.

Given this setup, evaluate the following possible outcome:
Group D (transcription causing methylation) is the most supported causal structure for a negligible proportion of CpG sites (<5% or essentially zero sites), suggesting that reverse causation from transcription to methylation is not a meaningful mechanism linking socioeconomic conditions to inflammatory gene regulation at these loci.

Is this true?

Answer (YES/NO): NO